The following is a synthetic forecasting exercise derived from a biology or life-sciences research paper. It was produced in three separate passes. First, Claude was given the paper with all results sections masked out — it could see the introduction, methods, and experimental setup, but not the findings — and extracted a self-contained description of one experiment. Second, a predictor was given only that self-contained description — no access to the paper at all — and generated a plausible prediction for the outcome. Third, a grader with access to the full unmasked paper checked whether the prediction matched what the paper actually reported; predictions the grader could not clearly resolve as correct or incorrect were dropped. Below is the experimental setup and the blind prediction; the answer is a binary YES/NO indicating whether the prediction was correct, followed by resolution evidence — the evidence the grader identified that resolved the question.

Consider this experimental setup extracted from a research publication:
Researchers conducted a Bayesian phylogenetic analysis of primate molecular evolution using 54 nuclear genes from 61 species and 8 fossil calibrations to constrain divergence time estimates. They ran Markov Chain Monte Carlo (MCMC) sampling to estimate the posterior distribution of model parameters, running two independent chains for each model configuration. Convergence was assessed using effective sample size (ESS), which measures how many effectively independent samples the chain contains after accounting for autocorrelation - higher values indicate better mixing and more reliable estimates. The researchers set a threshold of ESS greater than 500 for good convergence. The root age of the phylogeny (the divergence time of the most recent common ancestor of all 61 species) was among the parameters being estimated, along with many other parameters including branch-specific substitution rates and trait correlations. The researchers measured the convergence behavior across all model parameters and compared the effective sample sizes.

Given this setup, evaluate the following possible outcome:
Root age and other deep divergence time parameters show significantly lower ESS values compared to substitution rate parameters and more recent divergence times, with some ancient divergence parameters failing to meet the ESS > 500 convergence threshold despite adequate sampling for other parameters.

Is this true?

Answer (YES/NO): NO